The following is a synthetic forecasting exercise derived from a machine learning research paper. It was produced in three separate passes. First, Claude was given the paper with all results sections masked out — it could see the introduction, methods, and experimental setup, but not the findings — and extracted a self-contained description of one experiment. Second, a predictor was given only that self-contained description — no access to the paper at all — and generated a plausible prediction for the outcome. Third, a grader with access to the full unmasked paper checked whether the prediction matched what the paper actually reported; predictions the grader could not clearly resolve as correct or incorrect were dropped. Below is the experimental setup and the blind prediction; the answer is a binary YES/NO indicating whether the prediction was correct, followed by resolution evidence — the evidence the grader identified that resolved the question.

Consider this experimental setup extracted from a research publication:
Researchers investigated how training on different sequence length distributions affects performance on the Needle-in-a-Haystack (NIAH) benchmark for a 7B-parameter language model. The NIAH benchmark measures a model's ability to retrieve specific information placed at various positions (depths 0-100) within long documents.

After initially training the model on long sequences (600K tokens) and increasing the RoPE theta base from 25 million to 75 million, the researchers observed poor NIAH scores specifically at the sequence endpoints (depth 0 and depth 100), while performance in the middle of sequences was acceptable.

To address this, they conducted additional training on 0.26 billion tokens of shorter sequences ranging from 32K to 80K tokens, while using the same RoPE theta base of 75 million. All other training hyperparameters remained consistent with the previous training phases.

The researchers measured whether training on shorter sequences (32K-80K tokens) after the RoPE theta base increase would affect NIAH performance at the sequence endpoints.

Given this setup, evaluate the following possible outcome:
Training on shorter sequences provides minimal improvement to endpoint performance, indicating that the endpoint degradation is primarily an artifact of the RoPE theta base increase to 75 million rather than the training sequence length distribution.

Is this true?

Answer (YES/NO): NO